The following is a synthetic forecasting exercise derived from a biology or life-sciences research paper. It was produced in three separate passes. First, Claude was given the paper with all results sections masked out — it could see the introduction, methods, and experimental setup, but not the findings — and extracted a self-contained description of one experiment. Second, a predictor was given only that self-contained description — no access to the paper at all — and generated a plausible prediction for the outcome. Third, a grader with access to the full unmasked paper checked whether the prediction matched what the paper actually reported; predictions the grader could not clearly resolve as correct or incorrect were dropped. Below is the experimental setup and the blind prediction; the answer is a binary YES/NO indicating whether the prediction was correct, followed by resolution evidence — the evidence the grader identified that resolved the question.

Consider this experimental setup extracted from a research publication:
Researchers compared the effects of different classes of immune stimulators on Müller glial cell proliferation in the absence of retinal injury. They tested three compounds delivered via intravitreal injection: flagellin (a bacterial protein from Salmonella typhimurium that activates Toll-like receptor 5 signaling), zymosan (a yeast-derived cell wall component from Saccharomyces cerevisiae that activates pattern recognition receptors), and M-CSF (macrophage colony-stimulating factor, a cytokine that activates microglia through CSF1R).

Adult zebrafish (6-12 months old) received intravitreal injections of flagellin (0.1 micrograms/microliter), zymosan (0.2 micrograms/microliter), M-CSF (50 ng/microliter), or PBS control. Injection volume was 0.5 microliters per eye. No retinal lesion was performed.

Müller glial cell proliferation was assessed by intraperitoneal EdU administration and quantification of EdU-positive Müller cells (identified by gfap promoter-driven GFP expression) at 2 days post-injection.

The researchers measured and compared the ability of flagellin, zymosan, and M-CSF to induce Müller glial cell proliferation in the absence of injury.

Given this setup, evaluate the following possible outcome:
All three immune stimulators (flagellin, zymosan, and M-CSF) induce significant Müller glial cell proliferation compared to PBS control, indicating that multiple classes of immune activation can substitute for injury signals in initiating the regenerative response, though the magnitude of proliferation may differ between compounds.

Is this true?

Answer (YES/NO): YES